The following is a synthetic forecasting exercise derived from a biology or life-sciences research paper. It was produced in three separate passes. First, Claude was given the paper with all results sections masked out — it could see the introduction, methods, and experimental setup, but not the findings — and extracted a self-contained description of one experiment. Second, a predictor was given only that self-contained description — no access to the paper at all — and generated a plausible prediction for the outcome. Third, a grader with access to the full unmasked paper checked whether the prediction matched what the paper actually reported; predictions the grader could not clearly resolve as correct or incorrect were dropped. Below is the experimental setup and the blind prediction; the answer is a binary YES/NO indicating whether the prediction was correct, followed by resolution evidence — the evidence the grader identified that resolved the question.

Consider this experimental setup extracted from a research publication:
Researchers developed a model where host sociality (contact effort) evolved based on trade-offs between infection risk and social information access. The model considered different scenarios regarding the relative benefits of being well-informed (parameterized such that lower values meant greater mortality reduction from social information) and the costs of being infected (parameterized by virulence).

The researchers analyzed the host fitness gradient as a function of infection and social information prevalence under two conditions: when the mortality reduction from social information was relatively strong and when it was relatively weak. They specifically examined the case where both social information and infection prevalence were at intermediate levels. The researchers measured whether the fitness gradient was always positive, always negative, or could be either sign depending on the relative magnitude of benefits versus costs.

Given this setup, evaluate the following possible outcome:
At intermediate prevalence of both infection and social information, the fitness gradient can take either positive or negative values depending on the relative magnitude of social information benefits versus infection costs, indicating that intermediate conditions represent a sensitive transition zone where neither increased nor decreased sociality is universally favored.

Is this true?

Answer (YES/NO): YES